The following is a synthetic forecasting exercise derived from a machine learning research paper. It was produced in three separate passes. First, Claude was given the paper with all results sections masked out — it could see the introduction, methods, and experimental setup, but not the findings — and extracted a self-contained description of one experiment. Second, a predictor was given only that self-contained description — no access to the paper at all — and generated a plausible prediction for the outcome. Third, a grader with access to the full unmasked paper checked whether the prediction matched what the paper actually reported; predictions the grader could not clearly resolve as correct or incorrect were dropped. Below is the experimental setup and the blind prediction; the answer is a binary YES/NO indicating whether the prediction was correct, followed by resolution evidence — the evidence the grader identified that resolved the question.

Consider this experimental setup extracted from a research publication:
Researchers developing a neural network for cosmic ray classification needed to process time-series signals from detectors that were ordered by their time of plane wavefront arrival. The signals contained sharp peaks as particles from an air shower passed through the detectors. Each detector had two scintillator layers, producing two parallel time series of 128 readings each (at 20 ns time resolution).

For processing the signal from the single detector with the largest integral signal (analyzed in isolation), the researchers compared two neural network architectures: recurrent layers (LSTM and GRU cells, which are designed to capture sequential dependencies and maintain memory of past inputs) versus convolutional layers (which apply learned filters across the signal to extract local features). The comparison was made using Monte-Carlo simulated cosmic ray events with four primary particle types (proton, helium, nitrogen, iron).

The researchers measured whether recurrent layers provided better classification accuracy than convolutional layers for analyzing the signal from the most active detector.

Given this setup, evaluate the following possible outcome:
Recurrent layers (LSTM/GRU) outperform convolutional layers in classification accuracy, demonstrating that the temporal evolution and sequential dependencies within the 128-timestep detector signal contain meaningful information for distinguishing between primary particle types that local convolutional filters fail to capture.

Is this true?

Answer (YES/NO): NO